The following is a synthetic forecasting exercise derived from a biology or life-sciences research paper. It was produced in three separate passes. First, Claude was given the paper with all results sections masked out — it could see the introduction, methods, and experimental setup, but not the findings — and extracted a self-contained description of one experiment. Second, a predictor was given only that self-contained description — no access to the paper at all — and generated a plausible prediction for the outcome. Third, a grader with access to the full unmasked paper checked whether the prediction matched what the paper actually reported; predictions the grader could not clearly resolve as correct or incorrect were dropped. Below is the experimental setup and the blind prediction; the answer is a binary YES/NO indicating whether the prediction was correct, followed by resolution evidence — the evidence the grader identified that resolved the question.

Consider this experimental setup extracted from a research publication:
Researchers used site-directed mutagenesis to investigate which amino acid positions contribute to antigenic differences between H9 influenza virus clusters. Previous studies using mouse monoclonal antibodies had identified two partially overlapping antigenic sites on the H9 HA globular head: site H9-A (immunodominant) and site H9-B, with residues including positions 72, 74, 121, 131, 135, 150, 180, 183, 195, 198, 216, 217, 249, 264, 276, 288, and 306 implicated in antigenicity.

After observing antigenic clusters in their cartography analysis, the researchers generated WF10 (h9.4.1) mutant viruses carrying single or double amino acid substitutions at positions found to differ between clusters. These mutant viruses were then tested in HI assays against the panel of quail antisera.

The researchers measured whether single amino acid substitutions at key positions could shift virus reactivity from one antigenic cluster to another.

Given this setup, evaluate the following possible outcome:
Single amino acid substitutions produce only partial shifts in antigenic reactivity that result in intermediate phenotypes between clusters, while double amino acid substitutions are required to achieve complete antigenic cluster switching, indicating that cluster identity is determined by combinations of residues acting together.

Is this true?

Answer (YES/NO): NO